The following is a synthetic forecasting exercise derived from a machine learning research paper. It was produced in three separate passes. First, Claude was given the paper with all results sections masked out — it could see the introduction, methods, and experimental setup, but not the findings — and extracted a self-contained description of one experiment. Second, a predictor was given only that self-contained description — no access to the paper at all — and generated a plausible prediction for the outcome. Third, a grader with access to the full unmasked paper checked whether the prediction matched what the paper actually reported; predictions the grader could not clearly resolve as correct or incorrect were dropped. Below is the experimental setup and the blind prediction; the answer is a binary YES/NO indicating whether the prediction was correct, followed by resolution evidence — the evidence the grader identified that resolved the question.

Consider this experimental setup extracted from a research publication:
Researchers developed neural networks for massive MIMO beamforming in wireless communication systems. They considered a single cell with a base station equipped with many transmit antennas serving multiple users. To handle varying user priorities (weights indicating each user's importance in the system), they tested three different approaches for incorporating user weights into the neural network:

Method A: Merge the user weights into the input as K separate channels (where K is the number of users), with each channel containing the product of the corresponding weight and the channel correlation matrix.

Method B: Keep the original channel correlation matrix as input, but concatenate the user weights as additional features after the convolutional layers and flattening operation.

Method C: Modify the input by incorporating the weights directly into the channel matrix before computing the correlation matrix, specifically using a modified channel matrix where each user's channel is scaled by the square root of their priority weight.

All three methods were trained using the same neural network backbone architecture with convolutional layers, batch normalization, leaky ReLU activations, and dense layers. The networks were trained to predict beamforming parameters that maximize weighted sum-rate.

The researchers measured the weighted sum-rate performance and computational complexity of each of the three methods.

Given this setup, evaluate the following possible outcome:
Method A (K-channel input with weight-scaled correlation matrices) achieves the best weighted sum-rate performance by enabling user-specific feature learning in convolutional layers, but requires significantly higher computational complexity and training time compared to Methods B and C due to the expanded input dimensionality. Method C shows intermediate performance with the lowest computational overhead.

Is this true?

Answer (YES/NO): NO